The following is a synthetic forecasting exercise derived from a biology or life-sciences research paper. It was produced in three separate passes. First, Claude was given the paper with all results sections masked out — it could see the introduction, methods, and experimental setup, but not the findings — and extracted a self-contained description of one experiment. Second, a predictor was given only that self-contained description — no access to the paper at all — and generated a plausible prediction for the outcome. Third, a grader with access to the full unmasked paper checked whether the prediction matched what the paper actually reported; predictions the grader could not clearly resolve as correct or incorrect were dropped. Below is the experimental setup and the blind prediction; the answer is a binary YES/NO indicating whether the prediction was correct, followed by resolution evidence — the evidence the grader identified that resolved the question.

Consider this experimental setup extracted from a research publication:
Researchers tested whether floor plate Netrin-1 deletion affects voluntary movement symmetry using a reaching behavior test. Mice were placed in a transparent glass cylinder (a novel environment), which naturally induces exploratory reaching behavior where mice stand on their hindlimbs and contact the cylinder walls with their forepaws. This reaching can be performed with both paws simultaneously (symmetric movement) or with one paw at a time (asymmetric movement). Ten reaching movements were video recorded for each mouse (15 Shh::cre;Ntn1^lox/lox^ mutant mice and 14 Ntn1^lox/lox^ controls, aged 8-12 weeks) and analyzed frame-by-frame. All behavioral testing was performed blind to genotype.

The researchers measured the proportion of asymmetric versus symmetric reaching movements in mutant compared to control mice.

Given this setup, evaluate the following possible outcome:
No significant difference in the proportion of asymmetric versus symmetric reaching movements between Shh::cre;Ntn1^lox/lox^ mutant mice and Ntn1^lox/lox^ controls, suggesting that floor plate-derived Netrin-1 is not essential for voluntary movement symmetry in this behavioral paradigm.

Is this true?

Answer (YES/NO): NO